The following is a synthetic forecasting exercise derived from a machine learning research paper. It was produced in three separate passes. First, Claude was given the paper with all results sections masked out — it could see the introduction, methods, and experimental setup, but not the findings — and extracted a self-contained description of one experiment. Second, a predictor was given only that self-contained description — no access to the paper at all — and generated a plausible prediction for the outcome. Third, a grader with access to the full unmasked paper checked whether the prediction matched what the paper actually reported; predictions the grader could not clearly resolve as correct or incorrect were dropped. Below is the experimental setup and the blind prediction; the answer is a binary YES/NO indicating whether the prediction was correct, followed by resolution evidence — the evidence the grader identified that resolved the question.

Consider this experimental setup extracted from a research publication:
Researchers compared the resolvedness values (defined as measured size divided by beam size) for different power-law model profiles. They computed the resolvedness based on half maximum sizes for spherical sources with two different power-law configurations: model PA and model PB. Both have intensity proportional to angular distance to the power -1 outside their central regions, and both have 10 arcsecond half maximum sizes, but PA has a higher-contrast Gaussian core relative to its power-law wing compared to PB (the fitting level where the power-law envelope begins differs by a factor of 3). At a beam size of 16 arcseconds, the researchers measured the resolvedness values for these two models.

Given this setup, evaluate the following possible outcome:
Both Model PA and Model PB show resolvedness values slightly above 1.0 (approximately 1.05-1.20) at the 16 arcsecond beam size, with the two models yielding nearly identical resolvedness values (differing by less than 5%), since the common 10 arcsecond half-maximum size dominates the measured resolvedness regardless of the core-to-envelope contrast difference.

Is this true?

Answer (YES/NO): NO